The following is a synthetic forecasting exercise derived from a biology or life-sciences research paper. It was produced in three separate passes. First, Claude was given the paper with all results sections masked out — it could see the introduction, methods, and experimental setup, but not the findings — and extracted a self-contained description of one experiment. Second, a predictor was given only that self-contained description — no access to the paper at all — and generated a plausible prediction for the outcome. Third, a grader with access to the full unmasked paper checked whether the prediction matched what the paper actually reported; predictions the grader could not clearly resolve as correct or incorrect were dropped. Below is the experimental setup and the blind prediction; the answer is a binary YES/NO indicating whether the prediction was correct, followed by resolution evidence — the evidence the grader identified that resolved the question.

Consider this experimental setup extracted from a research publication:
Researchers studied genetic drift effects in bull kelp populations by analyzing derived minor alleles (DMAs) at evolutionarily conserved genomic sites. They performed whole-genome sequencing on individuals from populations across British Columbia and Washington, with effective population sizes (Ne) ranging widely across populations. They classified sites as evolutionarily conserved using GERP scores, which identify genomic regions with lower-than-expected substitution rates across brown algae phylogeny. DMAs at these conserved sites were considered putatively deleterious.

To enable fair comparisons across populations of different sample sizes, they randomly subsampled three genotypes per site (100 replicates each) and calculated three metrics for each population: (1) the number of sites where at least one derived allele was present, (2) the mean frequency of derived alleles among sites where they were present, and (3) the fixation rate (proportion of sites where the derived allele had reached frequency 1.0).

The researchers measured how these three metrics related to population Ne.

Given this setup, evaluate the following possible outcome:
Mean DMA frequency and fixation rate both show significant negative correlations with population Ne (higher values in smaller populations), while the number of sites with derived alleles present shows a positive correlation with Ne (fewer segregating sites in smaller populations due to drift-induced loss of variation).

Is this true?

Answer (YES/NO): YES